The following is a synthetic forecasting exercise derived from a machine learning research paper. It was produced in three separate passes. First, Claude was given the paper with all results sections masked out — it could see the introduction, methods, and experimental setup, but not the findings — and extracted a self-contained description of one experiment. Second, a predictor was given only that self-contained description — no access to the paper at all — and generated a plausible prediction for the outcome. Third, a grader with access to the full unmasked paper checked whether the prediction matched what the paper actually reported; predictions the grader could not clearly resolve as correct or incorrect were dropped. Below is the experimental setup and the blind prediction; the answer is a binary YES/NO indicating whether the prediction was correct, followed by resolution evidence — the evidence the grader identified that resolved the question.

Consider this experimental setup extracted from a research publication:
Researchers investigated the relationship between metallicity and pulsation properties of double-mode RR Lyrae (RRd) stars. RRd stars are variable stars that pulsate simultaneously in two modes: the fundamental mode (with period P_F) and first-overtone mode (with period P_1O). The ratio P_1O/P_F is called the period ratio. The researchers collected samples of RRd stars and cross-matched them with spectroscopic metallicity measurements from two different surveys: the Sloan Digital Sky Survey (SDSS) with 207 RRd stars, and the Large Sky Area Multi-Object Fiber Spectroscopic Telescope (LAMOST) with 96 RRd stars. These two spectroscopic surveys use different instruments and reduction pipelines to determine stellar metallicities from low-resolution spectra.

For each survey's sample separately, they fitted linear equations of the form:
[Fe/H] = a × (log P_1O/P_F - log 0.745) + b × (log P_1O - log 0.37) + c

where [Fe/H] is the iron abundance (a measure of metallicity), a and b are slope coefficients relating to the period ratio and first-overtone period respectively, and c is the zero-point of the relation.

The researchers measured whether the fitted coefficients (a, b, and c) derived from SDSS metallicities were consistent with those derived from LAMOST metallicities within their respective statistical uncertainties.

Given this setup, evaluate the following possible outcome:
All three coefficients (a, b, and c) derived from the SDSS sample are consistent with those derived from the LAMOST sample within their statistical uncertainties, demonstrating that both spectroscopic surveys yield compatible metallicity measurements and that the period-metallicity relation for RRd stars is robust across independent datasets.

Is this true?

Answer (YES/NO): NO